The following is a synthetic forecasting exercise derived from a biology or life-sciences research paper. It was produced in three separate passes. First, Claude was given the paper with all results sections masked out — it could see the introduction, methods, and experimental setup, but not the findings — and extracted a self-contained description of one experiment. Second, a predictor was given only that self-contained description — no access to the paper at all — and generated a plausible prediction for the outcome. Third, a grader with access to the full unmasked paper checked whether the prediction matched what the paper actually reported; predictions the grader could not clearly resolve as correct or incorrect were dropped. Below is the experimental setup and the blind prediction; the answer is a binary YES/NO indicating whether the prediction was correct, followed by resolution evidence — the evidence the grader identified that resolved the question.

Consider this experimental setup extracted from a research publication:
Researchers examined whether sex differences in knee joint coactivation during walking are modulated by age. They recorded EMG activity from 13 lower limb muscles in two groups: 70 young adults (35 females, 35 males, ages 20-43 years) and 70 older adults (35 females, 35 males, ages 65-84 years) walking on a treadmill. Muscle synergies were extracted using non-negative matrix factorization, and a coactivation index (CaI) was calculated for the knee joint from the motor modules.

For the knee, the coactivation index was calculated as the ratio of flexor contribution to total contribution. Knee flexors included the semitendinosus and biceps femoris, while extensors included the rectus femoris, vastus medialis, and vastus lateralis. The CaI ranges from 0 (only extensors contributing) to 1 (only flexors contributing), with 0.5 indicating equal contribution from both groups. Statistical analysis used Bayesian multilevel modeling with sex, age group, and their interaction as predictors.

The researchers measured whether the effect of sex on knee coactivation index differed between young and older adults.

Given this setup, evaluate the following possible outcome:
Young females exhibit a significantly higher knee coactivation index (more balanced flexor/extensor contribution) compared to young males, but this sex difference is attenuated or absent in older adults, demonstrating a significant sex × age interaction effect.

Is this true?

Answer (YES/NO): NO